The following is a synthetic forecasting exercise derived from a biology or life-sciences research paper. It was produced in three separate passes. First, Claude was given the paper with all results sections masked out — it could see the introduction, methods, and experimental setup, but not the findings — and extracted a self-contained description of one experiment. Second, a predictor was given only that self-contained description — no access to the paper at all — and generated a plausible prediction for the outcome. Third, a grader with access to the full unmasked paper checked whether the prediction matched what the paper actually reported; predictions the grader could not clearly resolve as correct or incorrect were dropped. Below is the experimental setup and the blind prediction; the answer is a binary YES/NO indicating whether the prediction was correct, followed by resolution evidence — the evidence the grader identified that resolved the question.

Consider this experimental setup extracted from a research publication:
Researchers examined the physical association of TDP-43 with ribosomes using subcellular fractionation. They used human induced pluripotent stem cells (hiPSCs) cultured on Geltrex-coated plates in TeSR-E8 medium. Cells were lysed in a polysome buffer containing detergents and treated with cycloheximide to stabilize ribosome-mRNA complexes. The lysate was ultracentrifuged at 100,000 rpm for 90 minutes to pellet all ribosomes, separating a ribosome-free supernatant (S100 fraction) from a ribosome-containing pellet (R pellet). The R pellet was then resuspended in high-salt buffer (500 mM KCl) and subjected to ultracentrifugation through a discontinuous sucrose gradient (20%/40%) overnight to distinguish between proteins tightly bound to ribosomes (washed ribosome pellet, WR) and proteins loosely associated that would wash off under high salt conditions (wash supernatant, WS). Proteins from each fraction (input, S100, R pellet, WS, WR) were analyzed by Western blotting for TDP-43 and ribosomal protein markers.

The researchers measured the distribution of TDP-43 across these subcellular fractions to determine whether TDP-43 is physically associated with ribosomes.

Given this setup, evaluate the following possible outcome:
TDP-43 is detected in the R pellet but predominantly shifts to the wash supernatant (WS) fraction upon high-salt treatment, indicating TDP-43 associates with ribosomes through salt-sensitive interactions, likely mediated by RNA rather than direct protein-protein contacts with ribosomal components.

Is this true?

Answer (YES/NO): NO